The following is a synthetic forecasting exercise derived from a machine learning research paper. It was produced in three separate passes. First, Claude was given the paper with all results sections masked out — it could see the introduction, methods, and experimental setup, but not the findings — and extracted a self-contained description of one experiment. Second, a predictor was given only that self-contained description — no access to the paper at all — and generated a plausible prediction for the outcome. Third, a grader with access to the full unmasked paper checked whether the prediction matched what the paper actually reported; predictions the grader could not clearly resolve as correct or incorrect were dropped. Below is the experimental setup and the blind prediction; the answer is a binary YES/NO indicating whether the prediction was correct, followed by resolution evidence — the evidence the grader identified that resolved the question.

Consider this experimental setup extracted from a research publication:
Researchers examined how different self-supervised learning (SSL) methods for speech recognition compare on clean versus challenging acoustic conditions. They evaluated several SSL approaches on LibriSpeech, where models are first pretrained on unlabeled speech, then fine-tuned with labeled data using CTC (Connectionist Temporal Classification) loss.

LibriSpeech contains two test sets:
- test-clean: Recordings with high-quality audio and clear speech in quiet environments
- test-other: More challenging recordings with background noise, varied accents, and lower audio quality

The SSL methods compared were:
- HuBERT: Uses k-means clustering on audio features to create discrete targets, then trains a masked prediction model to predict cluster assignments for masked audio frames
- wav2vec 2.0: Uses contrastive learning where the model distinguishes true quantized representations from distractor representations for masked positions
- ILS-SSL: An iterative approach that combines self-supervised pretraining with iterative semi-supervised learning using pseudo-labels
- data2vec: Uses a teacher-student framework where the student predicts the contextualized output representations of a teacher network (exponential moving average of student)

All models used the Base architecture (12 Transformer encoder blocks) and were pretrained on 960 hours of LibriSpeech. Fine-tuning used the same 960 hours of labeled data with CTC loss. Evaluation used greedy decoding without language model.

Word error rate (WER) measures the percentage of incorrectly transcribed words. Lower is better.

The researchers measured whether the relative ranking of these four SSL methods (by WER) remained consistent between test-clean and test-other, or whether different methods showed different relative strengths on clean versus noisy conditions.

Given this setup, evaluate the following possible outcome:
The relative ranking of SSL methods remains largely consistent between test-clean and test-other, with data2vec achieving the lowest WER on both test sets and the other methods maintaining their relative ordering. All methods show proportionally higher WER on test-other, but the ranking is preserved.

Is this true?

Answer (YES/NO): NO